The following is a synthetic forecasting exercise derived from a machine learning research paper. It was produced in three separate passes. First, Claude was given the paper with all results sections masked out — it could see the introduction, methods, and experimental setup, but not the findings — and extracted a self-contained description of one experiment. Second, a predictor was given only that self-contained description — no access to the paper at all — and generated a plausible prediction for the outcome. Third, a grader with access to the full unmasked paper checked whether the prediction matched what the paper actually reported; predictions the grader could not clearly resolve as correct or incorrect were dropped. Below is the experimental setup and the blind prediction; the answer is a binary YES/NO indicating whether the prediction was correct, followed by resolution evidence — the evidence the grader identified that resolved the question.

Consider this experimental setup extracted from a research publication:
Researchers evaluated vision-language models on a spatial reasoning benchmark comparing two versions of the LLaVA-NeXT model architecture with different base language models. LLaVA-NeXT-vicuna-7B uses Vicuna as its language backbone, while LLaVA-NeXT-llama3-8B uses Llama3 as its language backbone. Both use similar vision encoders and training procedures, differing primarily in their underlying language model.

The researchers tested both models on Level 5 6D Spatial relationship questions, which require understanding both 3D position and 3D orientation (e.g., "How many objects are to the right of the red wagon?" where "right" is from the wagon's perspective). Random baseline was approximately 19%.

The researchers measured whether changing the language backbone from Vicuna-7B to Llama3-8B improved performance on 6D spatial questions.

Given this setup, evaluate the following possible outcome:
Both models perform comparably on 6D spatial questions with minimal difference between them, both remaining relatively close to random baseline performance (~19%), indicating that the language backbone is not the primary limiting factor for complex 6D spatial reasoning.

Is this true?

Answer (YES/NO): NO